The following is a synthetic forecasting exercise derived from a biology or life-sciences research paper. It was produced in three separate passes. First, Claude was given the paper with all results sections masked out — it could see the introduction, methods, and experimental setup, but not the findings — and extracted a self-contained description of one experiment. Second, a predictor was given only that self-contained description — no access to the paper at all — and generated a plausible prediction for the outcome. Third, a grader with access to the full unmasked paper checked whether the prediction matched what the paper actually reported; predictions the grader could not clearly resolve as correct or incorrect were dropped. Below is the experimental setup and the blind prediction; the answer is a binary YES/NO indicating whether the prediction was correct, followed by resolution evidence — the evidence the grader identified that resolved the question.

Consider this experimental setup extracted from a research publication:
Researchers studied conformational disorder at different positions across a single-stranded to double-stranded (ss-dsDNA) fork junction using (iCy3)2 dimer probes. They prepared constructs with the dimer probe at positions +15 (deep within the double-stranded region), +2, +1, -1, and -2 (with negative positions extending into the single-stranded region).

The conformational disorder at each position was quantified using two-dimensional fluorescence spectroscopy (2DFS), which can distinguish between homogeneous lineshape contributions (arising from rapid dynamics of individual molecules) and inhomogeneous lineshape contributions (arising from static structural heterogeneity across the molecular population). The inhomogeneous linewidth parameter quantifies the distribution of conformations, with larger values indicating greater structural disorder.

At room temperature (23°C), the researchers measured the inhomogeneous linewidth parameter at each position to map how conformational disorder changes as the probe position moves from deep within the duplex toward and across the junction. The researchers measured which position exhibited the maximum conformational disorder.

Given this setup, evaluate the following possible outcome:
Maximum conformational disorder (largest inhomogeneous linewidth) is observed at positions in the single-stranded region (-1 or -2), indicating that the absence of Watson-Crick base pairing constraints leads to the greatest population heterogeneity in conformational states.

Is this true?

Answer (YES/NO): NO